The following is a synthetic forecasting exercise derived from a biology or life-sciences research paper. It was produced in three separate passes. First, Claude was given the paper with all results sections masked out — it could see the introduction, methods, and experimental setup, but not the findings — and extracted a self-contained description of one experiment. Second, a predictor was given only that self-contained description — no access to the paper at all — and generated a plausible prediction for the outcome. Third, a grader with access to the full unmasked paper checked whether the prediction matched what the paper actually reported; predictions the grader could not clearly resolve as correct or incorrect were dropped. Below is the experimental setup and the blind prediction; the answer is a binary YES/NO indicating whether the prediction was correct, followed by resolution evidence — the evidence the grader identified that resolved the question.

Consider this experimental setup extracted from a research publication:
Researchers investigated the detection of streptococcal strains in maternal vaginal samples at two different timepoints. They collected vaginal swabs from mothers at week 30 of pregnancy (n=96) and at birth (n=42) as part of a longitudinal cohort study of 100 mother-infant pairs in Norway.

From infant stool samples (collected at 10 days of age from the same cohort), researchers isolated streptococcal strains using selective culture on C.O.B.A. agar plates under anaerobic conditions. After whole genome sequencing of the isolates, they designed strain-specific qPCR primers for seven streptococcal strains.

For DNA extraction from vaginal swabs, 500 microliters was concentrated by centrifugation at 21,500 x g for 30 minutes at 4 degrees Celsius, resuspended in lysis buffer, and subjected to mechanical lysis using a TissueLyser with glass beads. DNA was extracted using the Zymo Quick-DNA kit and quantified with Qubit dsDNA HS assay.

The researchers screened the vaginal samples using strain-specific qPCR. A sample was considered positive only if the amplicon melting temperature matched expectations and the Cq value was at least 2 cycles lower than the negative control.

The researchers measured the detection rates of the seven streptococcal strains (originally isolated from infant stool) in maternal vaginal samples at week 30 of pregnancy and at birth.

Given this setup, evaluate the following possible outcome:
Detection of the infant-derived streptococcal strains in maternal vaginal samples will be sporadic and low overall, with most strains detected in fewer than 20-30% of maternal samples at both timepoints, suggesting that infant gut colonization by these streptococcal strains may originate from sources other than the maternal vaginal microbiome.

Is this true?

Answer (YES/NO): NO